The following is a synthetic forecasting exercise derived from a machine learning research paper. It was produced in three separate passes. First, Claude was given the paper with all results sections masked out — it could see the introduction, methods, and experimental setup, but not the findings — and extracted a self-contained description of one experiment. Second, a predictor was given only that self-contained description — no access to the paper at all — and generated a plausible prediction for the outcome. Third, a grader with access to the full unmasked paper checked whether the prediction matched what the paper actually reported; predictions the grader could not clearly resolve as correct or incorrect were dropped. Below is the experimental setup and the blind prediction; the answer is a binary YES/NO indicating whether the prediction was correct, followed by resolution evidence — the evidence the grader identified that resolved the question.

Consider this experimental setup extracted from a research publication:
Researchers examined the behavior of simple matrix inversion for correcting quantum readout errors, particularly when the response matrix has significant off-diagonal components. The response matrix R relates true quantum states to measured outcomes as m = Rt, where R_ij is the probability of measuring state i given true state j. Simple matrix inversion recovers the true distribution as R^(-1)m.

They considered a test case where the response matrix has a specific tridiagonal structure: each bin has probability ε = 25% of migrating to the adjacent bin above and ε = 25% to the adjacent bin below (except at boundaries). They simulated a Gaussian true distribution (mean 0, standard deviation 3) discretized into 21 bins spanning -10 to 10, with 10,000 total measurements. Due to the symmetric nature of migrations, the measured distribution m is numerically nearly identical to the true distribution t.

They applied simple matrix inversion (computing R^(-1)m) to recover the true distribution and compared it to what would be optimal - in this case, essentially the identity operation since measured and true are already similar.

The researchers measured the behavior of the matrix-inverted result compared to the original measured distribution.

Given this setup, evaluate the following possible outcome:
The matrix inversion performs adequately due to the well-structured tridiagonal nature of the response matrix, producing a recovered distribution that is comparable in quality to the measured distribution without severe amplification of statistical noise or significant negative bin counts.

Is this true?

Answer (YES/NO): NO